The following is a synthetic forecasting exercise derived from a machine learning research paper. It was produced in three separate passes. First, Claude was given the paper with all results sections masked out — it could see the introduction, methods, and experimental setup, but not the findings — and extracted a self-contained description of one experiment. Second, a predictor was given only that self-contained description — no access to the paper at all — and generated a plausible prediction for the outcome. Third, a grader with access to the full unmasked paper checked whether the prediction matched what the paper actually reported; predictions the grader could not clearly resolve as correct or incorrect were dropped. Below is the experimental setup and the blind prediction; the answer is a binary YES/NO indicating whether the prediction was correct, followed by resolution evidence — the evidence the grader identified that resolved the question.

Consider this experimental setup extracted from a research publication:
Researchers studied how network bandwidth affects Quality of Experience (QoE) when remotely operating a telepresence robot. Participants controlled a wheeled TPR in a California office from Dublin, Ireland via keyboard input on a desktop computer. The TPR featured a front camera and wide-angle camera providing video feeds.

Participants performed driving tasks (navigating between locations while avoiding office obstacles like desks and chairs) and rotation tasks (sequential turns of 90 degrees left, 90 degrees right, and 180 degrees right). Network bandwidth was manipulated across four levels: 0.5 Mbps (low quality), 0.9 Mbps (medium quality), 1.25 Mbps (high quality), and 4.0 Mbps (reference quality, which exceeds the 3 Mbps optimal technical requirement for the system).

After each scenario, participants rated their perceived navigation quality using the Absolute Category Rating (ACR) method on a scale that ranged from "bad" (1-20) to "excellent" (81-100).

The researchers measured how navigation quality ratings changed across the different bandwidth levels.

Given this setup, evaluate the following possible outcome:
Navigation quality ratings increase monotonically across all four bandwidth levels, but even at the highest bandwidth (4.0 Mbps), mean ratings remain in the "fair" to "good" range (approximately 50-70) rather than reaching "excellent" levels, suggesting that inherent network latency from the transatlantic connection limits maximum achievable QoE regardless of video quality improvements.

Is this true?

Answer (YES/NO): NO